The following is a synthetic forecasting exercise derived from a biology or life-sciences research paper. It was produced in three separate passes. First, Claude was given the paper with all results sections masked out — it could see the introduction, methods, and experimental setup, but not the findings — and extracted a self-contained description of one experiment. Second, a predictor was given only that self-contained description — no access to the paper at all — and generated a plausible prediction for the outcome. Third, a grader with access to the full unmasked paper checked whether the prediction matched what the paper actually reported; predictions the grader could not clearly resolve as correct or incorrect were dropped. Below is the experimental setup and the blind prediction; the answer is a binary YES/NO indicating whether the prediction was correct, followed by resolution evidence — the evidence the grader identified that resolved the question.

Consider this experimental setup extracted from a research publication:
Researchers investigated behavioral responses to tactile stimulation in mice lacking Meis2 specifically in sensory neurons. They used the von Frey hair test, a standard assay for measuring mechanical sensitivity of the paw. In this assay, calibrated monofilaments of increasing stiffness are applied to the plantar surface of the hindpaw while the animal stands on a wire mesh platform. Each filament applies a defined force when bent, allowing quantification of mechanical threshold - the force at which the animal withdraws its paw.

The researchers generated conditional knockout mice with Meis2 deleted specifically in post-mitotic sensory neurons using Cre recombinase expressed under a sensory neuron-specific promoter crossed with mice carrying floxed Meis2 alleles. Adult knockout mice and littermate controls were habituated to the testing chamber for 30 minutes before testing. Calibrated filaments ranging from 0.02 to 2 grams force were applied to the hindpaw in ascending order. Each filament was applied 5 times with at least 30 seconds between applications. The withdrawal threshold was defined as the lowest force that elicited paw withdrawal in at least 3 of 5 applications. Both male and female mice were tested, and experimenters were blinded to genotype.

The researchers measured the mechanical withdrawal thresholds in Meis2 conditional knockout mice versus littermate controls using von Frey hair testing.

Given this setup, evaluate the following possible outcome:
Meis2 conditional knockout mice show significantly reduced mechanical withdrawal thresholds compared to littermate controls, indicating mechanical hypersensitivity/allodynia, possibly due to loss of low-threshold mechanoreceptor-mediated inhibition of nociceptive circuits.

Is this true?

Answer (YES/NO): NO